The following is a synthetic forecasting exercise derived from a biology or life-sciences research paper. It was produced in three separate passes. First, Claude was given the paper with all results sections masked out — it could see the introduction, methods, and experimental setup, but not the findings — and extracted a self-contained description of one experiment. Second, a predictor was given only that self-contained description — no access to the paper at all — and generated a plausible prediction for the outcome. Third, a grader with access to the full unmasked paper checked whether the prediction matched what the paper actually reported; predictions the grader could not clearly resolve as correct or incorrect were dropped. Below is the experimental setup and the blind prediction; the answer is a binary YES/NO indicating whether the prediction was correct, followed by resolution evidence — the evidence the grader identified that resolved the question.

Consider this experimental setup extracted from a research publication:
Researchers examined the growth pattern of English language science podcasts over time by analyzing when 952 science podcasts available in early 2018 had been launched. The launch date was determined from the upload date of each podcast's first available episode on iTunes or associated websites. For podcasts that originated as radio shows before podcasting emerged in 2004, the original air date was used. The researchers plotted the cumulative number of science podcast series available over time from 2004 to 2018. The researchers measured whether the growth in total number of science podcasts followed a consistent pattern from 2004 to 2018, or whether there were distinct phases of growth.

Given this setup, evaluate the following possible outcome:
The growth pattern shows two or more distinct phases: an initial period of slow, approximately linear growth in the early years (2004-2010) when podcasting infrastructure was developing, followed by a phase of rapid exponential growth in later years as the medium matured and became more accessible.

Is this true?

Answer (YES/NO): YES